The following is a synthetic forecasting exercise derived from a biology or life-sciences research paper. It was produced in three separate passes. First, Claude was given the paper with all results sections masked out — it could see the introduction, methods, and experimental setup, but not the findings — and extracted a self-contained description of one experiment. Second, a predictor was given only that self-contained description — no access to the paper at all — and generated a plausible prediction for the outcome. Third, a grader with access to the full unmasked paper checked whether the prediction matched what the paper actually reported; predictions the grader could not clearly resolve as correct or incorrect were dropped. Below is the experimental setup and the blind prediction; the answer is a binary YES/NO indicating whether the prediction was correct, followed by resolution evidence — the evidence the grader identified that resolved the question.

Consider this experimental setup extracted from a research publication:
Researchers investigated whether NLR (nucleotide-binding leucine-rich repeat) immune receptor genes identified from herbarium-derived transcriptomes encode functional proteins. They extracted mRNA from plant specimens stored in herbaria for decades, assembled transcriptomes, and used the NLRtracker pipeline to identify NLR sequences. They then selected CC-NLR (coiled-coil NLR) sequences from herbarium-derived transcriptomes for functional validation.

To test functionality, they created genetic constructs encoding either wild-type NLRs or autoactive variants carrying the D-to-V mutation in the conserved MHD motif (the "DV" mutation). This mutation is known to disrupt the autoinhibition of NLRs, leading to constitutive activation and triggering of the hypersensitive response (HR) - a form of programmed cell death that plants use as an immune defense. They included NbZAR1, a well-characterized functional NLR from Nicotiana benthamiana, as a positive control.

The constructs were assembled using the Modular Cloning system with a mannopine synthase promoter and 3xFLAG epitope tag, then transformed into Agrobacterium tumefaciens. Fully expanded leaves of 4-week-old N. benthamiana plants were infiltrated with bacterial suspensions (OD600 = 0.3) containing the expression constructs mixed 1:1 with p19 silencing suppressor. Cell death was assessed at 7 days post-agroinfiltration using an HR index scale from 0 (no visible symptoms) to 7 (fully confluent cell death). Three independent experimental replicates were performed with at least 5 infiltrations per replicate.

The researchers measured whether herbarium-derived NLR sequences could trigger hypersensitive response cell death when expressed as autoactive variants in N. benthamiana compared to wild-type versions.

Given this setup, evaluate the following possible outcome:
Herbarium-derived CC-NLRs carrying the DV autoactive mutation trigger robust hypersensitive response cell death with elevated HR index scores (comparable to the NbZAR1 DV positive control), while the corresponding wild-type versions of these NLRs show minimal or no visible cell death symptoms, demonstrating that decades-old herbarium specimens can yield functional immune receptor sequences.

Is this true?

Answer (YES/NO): YES